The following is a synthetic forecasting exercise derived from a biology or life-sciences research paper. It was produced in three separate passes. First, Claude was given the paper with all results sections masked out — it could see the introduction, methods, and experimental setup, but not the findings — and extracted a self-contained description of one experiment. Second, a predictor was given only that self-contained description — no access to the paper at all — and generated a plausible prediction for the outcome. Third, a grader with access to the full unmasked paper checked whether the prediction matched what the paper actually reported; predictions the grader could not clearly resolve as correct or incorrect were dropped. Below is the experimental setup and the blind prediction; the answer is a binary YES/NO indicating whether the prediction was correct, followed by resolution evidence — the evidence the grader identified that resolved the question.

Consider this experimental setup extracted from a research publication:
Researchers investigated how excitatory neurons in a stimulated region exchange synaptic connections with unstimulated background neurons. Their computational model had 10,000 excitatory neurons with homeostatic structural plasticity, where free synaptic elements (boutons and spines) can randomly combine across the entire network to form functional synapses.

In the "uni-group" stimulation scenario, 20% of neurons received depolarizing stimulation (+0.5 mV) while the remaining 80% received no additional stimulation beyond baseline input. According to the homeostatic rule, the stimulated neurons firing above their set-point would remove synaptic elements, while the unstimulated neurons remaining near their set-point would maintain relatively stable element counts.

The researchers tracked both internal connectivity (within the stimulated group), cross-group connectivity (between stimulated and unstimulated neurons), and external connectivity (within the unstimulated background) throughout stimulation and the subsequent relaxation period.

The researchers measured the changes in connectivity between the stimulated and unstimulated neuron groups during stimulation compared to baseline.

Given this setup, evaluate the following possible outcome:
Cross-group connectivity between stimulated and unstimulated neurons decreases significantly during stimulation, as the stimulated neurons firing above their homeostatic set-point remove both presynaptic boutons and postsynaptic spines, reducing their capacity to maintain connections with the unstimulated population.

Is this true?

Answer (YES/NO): YES